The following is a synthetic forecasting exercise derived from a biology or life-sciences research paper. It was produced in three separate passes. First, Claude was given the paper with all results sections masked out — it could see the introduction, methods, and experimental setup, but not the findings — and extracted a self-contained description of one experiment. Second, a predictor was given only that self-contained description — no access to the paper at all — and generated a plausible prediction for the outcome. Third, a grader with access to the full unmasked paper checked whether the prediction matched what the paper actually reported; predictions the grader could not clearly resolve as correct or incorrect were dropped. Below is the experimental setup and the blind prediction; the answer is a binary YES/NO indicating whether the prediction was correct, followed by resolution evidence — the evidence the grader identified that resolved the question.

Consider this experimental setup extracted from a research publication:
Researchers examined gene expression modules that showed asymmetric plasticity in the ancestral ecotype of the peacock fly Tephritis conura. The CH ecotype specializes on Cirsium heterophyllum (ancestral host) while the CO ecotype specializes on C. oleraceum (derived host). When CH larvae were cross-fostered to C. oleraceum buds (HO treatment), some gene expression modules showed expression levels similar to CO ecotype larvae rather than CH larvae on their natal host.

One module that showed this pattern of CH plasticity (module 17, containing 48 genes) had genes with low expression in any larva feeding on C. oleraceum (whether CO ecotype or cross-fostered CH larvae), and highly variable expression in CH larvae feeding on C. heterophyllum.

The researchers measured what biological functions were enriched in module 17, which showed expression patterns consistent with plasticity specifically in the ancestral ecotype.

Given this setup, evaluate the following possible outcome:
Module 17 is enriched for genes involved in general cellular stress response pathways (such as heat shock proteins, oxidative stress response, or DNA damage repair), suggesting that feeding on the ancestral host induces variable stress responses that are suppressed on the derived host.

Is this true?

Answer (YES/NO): NO